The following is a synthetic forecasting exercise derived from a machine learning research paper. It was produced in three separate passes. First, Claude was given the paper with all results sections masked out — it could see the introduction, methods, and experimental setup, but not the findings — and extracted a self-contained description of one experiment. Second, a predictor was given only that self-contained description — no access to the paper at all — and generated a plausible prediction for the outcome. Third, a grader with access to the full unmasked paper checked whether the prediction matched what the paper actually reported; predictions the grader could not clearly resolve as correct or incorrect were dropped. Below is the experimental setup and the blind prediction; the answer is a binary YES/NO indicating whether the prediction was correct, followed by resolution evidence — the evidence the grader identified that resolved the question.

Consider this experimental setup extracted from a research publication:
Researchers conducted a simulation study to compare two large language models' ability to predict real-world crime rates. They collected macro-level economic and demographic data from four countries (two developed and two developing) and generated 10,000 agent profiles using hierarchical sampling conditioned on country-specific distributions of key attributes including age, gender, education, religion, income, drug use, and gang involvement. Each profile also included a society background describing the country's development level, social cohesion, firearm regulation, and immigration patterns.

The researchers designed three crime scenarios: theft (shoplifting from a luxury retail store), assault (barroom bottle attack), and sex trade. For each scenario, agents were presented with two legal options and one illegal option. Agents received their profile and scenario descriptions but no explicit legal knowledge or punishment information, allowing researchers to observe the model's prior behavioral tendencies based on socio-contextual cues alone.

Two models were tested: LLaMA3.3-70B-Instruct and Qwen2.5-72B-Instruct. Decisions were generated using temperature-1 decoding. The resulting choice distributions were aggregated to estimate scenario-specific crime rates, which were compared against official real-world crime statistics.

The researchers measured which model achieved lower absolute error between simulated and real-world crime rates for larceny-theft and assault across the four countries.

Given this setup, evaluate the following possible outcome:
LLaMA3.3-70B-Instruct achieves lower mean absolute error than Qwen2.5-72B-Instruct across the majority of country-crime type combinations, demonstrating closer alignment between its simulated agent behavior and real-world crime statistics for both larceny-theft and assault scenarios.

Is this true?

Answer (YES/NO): NO